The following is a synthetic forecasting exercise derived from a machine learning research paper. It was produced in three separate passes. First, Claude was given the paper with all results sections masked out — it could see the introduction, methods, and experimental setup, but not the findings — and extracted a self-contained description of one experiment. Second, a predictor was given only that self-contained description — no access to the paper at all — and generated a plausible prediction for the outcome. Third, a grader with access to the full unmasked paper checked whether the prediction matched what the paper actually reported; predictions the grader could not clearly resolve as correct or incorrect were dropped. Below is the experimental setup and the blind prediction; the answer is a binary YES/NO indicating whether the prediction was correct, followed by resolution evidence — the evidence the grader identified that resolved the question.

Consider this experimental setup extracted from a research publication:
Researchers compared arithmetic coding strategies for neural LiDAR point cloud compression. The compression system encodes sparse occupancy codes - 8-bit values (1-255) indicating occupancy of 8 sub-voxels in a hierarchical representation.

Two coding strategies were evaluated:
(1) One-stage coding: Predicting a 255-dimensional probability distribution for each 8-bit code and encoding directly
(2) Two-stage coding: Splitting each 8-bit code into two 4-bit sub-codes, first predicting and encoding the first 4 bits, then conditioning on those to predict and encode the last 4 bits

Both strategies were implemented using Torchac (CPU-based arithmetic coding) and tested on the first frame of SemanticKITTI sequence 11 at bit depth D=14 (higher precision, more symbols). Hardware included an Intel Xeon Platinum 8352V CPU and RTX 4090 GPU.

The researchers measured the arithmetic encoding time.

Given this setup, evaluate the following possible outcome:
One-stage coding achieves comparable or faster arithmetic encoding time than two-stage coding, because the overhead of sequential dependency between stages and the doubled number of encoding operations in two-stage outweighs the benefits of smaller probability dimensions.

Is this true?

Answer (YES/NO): NO